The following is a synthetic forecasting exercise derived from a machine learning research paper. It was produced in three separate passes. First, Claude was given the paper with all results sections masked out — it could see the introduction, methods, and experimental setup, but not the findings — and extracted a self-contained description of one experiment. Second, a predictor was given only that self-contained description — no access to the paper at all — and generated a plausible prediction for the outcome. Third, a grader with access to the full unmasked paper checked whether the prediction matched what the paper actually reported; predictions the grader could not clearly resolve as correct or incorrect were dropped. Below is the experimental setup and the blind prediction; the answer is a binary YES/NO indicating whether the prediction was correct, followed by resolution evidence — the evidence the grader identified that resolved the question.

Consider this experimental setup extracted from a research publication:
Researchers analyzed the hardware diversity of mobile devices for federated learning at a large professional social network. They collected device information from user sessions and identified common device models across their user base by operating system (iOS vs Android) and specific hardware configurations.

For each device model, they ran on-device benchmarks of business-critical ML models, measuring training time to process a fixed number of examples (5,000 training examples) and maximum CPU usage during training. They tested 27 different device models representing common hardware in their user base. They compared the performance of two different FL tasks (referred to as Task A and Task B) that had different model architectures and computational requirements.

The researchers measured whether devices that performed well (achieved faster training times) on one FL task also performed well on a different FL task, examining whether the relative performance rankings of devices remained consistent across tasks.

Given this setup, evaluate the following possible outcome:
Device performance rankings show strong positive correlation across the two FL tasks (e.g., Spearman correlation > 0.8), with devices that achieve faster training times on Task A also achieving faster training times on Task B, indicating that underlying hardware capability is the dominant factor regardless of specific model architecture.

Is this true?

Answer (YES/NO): NO